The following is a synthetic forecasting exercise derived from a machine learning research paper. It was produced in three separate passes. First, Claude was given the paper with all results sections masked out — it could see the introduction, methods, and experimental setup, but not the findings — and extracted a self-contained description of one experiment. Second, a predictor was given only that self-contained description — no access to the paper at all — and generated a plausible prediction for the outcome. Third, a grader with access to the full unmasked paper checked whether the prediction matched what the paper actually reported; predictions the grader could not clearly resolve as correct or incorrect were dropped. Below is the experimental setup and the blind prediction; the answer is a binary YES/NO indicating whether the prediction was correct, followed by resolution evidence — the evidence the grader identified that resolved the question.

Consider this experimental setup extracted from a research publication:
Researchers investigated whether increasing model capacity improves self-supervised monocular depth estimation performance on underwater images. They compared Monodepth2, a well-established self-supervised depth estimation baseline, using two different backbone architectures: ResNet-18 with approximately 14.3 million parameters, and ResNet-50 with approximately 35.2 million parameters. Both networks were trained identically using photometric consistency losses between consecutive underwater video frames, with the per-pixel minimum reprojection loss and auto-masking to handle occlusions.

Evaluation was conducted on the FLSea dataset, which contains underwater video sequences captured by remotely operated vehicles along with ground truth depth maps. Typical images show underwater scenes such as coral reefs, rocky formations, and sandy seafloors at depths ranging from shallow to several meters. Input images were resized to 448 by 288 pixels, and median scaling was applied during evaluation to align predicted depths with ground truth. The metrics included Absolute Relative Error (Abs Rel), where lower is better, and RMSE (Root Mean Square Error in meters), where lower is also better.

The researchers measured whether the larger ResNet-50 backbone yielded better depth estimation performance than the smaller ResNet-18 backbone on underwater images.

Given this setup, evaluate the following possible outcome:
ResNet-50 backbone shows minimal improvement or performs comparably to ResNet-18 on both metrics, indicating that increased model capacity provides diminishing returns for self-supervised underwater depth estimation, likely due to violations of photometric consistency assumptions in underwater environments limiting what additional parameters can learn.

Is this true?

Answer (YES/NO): NO